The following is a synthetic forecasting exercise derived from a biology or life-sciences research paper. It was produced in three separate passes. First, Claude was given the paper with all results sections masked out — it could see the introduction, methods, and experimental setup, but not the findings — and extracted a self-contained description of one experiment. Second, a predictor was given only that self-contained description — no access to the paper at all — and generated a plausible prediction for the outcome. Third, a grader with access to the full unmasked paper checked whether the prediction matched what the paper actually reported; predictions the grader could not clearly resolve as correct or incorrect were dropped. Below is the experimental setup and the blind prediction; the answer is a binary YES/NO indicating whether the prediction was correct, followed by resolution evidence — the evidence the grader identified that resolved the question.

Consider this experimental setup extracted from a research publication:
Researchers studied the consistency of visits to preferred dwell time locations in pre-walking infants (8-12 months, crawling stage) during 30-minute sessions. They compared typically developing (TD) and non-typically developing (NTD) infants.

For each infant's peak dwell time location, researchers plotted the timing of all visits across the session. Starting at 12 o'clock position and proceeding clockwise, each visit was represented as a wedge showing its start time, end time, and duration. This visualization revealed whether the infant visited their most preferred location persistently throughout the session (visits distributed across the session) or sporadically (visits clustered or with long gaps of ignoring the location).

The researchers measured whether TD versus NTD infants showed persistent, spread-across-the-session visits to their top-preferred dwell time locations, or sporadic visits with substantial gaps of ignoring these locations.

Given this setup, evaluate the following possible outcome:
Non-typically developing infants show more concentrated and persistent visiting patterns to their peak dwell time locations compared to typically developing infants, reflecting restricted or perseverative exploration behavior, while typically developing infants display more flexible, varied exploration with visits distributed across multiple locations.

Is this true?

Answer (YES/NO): NO